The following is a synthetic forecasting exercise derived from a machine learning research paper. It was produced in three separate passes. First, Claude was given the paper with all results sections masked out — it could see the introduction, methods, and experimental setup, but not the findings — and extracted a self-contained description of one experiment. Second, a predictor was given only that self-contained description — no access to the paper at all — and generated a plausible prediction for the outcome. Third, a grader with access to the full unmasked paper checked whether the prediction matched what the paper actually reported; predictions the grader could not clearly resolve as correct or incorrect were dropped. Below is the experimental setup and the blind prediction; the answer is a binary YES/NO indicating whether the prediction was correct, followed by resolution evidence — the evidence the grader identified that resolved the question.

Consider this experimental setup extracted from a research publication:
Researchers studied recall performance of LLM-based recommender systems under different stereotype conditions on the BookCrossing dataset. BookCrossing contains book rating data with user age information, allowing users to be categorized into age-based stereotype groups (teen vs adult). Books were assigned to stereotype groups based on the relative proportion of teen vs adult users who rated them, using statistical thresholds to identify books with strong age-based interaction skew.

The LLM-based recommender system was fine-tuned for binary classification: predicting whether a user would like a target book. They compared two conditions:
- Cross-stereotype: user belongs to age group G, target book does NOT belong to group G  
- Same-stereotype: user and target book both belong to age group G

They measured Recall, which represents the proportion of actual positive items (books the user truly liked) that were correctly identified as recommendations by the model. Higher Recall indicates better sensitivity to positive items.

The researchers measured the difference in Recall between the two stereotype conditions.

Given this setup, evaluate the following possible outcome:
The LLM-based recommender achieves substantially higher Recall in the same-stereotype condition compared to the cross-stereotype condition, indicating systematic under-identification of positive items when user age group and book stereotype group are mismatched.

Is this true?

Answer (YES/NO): YES